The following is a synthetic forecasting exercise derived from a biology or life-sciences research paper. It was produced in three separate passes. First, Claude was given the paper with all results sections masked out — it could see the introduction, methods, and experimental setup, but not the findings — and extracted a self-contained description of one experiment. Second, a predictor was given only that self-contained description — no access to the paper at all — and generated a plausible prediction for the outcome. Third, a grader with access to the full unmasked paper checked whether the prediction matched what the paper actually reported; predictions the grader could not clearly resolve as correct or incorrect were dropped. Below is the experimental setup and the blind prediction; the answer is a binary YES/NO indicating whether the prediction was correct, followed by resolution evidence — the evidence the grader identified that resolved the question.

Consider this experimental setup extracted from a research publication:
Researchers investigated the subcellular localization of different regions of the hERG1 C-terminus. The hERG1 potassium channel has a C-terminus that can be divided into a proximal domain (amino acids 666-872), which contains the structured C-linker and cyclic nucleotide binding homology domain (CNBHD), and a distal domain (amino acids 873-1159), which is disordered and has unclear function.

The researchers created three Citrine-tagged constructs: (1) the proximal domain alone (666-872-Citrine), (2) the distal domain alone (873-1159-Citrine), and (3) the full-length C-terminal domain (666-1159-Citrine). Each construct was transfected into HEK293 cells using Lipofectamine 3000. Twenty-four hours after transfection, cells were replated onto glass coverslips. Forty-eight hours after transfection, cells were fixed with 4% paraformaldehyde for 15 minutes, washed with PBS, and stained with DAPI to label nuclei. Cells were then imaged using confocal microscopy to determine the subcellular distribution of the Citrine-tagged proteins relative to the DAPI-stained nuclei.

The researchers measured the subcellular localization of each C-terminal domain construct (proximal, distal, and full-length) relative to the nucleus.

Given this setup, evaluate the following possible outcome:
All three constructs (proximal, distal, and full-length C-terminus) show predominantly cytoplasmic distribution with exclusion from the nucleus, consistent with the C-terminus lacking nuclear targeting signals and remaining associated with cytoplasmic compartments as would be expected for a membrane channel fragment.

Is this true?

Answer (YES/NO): NO